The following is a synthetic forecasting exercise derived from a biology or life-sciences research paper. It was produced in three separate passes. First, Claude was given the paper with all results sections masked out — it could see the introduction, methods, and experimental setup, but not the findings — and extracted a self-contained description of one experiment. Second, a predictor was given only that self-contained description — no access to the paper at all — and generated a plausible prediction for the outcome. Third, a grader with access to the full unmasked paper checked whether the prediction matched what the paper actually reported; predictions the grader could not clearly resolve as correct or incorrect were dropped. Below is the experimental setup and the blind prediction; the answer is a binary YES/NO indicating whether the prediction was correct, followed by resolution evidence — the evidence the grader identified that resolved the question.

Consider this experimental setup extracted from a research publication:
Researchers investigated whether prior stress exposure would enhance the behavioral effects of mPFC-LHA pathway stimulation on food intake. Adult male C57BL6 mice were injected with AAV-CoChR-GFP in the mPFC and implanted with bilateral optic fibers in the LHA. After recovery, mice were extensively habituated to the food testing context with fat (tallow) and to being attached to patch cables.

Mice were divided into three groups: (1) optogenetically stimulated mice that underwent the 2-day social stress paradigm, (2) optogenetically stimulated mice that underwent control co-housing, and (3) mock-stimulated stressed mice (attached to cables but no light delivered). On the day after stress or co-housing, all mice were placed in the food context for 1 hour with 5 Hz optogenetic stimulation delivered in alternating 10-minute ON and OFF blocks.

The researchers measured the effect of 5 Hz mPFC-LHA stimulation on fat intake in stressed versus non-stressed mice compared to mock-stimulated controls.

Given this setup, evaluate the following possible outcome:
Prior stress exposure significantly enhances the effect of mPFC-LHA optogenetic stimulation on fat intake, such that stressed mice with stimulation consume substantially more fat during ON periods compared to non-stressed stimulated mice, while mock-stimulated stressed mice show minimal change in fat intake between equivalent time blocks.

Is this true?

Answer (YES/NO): NO